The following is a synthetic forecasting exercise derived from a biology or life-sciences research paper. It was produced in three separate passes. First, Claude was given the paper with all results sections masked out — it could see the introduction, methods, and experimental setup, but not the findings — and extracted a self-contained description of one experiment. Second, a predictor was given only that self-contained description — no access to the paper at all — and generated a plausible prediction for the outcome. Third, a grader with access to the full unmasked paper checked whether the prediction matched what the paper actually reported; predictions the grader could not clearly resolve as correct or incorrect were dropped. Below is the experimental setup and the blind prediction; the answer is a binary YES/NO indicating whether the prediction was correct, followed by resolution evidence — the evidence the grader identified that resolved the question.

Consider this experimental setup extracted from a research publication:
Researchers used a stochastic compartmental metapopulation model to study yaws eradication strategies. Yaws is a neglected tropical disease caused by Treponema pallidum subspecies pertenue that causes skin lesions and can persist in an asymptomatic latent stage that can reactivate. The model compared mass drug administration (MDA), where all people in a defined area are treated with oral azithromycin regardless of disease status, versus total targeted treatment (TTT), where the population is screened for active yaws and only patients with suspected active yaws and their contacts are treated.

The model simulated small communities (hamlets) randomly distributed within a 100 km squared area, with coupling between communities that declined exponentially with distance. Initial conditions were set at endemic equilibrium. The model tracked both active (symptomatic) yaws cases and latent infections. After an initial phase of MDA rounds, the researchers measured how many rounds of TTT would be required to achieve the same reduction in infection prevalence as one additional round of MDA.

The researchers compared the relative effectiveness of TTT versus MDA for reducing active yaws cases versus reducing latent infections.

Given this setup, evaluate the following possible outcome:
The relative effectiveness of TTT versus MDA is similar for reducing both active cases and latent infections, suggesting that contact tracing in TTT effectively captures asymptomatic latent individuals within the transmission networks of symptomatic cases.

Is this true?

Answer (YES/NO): NO